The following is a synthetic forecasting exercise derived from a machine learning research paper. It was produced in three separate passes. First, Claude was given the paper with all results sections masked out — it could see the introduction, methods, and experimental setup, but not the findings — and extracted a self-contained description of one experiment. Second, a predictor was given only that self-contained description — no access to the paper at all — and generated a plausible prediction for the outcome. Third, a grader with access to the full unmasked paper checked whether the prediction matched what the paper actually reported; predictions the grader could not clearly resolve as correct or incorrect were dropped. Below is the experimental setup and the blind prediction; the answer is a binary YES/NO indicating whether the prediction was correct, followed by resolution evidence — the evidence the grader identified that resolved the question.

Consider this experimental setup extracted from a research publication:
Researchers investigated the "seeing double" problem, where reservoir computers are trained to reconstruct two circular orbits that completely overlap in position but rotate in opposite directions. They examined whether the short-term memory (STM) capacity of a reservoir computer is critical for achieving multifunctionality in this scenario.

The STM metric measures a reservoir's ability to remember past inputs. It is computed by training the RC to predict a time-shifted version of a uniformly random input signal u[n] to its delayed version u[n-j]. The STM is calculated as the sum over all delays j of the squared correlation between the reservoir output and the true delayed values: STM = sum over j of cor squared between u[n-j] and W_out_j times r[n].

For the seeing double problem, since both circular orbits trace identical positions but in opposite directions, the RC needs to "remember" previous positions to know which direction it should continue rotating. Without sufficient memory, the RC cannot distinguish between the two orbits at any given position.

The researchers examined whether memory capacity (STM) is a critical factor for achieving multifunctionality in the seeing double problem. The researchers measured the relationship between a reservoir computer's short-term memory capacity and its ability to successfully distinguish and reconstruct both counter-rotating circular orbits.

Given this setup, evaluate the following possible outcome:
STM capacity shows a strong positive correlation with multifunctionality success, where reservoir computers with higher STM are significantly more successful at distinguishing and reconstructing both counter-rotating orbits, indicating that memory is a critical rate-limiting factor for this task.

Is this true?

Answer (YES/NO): NO